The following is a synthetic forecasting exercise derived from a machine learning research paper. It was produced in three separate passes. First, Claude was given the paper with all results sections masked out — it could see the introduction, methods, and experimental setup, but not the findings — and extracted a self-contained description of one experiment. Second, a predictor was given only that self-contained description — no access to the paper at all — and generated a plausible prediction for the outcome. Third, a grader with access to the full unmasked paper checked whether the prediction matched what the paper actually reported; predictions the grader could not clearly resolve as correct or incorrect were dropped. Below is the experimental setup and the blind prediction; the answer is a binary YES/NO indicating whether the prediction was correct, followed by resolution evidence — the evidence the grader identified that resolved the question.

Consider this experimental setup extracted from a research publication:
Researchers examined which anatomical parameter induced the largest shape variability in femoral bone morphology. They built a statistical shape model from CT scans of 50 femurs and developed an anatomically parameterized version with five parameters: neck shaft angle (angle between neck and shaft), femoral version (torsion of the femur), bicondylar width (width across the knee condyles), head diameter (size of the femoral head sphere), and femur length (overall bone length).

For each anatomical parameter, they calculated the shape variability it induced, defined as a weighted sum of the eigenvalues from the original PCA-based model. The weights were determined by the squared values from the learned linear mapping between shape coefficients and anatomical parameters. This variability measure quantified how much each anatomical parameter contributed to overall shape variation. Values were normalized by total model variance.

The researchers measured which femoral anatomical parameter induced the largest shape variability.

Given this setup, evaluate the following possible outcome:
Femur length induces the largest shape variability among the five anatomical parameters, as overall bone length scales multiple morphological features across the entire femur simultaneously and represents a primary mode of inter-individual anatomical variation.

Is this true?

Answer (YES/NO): YES